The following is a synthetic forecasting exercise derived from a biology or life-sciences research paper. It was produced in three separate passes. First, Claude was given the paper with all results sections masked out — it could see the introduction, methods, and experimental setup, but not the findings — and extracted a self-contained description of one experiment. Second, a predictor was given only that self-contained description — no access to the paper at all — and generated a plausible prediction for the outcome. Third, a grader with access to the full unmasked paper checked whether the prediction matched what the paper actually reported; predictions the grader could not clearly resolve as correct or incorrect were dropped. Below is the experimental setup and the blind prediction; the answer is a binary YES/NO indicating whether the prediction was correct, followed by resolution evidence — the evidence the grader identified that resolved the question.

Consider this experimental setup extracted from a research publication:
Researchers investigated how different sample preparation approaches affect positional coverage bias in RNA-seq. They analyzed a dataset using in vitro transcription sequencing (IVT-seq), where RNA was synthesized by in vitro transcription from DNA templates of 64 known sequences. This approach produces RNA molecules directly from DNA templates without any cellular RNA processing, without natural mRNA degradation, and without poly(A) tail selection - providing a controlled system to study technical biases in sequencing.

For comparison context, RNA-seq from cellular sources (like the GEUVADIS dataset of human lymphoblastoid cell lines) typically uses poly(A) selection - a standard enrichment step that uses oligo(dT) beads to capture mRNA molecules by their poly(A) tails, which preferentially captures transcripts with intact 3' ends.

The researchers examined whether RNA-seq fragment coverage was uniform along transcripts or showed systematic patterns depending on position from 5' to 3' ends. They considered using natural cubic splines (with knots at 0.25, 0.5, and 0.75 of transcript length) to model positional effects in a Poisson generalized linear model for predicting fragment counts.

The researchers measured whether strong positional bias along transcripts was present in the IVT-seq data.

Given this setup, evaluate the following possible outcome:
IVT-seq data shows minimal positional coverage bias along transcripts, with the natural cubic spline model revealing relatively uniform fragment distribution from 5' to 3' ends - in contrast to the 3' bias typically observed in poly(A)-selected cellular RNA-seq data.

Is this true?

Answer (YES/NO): YES